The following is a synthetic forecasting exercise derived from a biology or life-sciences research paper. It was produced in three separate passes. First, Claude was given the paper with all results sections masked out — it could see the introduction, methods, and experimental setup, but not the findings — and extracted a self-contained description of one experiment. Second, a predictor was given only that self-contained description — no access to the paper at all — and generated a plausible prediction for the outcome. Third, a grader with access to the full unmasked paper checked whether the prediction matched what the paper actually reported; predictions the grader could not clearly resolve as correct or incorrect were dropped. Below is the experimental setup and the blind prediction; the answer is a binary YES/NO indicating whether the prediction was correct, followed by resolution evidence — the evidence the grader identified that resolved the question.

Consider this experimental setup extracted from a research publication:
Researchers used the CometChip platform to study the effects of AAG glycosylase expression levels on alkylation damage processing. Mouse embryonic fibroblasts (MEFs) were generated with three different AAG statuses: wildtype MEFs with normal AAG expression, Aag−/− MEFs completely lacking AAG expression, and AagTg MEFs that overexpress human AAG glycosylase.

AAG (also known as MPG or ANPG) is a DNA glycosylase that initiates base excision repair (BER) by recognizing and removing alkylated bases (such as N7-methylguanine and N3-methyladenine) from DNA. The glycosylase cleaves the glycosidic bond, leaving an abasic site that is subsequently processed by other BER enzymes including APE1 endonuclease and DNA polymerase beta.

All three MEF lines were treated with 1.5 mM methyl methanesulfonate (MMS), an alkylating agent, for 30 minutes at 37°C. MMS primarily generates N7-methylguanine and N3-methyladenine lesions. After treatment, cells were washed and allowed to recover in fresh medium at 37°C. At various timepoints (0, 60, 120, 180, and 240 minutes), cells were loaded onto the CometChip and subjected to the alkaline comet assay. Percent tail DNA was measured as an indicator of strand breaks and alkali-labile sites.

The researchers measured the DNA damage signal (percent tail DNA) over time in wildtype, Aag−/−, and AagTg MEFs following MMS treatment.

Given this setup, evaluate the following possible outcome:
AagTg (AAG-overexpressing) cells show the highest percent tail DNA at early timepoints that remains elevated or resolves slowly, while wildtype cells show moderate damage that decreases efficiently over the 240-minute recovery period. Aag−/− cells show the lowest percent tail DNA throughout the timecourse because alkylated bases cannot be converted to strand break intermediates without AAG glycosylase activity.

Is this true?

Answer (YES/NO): NO